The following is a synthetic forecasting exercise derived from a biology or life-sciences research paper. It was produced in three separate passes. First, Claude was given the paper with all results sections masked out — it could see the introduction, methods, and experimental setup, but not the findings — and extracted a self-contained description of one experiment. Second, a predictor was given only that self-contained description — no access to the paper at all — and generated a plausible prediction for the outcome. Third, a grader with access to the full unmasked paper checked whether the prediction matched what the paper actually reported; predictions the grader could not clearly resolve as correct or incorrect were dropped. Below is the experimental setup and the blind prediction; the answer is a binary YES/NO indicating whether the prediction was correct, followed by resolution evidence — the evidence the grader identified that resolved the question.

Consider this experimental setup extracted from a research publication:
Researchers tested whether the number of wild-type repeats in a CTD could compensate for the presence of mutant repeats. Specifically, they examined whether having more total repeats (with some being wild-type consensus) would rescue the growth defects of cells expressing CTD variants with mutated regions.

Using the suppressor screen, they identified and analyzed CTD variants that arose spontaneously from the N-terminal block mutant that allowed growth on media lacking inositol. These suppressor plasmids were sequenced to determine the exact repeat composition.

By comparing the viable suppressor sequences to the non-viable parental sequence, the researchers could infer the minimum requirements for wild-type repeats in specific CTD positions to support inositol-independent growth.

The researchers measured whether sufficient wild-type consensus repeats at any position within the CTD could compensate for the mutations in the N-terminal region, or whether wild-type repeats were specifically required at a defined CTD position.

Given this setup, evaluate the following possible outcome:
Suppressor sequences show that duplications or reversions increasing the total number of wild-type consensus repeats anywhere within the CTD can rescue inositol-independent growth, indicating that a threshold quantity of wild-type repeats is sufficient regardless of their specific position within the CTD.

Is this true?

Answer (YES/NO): NO